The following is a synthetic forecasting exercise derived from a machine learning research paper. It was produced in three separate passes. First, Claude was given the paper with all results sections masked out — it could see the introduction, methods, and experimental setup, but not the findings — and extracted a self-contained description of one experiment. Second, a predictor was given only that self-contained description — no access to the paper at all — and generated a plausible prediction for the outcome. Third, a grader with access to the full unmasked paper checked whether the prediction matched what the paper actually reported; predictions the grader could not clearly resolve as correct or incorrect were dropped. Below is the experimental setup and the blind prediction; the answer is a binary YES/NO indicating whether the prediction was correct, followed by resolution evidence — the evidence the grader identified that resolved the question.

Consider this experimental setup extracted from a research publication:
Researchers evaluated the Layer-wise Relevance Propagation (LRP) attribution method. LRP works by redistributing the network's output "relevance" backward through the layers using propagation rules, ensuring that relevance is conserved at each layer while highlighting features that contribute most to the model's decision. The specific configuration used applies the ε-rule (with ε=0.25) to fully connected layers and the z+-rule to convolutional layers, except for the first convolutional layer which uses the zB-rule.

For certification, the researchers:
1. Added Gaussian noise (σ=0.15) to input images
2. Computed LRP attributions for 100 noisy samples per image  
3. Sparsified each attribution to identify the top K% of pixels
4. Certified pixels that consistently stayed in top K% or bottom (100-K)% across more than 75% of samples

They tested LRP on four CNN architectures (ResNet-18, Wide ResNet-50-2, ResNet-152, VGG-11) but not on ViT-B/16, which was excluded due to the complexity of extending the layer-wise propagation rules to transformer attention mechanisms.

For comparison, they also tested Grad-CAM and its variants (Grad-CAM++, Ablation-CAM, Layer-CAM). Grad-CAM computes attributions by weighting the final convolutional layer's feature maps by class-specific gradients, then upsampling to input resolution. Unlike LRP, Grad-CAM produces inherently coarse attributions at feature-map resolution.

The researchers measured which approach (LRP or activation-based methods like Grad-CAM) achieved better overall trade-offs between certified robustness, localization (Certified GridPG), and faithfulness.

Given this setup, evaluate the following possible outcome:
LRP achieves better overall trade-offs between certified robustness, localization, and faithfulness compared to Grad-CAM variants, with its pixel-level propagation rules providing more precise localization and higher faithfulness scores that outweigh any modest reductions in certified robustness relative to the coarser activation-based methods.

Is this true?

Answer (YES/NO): YES